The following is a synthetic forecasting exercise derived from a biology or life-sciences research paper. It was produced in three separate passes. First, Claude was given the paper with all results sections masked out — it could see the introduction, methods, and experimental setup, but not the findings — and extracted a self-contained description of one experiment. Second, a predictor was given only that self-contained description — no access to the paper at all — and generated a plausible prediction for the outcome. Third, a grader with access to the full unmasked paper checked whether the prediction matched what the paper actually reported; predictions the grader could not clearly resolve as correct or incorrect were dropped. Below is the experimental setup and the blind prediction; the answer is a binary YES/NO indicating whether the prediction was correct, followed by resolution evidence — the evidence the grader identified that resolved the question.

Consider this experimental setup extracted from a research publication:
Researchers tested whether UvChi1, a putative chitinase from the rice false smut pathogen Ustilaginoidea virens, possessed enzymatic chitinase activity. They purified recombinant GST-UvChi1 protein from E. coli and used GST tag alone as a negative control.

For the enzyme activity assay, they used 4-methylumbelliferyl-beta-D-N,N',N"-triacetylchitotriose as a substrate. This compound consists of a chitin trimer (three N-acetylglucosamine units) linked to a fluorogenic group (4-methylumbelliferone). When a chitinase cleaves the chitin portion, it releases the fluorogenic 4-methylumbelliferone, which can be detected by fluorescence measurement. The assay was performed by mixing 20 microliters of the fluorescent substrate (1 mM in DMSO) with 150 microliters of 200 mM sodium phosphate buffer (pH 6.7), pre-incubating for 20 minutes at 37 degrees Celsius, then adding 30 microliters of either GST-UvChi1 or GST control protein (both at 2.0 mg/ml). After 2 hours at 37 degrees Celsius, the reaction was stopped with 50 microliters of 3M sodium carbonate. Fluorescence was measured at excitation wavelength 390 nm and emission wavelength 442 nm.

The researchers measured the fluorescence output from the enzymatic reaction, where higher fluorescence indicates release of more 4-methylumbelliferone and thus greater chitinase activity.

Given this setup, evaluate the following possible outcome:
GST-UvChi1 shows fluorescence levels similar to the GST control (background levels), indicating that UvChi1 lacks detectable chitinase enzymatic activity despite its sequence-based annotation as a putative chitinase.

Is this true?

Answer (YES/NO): NO